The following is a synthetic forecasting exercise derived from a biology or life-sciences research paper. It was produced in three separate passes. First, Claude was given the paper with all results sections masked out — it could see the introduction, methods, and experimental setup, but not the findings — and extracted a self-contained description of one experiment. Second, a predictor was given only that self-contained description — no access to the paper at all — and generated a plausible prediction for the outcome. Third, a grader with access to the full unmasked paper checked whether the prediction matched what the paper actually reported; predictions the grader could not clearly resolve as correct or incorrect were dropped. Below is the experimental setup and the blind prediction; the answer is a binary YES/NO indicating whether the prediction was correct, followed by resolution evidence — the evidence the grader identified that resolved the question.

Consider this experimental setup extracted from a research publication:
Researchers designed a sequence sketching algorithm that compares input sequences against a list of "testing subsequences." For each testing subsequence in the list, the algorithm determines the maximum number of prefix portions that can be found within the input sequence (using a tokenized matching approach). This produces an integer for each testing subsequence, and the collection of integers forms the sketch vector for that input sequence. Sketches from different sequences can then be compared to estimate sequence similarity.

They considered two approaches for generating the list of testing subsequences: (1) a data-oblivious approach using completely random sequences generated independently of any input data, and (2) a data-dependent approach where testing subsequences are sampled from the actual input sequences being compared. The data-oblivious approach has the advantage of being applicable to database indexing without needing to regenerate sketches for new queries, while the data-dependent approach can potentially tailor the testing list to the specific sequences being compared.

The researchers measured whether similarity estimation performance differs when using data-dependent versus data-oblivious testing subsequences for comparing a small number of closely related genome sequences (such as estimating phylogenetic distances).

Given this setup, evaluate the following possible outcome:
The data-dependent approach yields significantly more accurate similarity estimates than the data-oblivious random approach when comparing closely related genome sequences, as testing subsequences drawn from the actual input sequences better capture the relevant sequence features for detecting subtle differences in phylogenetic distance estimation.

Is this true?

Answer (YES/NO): YES